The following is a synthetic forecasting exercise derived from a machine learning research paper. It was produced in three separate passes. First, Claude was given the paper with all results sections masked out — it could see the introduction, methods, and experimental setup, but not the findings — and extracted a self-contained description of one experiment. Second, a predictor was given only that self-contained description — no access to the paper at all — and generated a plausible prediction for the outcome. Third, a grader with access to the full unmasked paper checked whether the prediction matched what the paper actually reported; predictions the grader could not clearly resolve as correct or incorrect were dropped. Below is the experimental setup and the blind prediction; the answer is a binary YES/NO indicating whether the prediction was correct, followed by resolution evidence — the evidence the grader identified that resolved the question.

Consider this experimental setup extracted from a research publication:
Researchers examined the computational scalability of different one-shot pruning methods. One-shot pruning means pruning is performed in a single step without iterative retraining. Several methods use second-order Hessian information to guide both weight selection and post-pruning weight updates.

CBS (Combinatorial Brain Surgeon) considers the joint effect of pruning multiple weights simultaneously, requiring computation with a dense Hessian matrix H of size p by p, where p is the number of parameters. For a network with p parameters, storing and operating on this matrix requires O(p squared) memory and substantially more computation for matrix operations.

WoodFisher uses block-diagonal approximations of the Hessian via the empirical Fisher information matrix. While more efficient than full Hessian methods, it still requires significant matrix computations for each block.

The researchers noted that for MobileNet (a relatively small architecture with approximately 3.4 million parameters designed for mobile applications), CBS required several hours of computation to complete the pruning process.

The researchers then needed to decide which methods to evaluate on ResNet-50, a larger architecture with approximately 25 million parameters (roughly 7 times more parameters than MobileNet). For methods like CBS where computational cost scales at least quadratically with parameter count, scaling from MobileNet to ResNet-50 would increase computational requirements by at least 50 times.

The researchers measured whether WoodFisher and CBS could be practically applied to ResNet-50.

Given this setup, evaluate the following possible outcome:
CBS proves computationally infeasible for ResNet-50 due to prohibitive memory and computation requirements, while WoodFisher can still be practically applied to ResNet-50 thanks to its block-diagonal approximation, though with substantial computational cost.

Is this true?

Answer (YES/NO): NO